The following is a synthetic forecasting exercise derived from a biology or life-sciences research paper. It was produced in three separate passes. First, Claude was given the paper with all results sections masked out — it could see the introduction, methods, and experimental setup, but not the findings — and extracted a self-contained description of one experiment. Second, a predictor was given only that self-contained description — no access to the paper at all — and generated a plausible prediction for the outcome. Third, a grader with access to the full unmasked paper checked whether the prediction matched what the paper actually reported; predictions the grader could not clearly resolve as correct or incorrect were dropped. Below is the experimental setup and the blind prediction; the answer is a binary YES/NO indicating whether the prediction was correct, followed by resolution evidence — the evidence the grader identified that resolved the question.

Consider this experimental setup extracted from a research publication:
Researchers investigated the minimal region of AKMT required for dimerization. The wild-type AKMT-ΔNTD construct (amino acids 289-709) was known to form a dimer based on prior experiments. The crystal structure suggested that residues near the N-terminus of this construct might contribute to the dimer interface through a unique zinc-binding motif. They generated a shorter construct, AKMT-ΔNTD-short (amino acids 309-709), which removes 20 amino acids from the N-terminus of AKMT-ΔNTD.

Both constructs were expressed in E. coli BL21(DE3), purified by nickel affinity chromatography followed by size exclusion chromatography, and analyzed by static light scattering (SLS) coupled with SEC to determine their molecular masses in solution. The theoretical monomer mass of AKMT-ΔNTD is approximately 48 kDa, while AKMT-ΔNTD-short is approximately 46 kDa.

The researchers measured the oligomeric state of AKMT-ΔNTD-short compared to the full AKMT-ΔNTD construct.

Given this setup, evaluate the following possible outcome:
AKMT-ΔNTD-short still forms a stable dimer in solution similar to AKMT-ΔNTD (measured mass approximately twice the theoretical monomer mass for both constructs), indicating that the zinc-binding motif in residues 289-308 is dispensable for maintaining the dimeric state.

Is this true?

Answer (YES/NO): NO